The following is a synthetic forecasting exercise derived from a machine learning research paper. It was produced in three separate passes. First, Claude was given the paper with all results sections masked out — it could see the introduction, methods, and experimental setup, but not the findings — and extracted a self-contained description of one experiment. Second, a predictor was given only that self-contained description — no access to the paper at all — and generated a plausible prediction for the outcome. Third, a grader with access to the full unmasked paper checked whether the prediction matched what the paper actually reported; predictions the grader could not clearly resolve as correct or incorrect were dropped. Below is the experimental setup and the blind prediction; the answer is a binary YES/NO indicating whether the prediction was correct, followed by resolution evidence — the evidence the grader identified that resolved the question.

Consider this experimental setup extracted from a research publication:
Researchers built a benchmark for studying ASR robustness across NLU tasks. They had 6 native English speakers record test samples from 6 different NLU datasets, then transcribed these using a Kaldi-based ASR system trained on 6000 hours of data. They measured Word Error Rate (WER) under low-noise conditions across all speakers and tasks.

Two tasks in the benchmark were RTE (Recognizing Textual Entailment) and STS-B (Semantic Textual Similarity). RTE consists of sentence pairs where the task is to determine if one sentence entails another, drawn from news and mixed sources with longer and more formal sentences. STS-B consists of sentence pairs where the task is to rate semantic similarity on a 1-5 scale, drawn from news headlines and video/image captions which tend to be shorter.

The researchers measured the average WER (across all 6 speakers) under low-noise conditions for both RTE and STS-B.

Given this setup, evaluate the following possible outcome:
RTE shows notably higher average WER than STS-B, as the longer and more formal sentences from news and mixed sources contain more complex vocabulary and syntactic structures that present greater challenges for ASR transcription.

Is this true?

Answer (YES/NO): YES